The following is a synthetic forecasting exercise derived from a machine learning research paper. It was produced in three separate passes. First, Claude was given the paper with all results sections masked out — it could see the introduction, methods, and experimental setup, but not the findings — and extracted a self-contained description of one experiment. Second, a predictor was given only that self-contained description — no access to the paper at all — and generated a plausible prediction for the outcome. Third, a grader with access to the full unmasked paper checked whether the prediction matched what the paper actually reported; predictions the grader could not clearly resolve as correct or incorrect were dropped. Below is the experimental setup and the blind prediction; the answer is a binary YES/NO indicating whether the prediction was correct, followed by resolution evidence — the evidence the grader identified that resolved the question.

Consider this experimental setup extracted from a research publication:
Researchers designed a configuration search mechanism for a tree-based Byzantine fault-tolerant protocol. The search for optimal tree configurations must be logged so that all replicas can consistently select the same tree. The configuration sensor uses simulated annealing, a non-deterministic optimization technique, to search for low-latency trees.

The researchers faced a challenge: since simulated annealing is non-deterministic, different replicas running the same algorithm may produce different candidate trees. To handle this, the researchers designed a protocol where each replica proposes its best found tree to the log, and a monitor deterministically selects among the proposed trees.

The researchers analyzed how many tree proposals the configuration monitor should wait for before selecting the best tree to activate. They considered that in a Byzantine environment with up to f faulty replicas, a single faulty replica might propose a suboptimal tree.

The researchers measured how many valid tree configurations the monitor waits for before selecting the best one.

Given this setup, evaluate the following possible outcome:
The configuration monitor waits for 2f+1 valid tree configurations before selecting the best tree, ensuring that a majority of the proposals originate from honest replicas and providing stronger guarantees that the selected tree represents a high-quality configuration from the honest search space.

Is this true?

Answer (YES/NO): NO